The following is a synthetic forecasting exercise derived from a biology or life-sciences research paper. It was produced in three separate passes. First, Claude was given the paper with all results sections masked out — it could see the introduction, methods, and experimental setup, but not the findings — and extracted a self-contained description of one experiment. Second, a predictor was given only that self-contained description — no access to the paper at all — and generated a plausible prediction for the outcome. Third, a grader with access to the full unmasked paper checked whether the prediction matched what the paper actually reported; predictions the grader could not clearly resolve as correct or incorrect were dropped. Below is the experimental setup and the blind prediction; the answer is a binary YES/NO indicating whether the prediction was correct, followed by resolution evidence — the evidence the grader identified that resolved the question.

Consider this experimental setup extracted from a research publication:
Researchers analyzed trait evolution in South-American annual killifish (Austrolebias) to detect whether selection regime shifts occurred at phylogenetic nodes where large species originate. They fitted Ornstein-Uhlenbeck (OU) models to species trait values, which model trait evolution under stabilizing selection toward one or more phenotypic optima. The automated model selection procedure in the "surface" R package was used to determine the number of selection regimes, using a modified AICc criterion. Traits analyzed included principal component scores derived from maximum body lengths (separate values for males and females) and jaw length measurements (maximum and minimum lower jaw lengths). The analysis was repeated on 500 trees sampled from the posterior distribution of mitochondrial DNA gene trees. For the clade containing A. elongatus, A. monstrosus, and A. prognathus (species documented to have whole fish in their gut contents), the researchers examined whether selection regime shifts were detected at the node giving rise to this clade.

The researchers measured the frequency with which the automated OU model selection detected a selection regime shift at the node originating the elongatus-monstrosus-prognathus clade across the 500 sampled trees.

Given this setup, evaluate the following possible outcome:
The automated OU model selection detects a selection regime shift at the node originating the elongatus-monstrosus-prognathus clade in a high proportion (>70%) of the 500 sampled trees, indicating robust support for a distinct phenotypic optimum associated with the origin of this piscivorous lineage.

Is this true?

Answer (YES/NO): YES